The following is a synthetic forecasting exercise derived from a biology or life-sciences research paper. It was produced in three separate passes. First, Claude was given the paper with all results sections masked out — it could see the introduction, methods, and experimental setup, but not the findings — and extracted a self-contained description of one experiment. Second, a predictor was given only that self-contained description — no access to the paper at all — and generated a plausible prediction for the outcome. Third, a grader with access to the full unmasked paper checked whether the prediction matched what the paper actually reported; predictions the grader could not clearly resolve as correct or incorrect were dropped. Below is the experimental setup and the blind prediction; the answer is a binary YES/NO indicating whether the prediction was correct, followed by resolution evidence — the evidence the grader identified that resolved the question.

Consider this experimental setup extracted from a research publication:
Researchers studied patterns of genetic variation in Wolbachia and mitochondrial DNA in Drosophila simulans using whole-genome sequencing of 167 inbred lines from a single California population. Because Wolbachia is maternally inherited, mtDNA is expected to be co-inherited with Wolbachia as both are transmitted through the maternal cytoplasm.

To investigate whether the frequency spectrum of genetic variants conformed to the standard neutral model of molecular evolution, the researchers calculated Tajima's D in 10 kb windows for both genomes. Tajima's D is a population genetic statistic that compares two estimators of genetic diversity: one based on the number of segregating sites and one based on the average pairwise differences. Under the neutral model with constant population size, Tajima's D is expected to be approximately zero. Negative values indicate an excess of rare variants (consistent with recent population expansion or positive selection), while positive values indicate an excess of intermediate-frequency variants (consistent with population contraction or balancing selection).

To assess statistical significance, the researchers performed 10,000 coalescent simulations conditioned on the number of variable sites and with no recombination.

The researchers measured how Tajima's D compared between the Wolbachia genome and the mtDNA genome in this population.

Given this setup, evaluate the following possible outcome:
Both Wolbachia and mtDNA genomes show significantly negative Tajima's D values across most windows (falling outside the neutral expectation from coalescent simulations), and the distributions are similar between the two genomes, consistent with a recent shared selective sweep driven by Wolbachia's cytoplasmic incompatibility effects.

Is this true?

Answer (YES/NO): NO